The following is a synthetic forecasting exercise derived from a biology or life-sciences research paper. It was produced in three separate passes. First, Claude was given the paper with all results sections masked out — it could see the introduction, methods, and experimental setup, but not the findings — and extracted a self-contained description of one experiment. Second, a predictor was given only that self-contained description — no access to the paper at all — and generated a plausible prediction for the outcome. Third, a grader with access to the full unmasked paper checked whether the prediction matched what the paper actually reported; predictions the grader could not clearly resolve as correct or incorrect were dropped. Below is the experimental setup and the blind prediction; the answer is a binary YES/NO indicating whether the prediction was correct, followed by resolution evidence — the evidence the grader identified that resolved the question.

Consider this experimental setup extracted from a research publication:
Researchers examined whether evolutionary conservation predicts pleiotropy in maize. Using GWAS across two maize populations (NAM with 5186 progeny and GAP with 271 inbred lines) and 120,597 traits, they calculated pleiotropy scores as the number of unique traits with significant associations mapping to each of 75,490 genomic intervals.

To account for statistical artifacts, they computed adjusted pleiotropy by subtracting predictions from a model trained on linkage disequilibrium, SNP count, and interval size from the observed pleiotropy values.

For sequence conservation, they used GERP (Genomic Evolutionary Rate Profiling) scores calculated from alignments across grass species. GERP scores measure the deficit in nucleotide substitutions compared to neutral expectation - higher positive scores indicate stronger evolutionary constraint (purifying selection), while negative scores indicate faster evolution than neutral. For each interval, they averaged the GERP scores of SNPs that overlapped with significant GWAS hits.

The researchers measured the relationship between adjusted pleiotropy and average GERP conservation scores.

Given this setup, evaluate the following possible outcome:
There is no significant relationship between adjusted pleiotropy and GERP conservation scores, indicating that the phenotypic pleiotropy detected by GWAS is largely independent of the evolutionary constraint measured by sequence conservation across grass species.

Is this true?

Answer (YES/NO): YES